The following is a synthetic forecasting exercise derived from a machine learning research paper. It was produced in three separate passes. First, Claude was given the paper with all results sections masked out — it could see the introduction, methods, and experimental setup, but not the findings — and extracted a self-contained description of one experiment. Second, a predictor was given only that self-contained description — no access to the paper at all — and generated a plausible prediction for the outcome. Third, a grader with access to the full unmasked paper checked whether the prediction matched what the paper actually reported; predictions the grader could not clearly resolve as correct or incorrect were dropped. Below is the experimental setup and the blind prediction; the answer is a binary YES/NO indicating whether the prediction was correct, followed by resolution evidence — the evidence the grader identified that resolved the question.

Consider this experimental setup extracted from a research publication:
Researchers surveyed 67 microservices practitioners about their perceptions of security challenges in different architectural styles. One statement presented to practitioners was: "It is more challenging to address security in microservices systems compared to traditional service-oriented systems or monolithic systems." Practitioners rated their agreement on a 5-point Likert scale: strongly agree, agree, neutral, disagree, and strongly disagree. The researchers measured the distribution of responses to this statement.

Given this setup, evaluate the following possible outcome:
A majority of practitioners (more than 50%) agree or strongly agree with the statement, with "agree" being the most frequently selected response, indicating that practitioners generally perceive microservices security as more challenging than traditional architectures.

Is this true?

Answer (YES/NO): YES